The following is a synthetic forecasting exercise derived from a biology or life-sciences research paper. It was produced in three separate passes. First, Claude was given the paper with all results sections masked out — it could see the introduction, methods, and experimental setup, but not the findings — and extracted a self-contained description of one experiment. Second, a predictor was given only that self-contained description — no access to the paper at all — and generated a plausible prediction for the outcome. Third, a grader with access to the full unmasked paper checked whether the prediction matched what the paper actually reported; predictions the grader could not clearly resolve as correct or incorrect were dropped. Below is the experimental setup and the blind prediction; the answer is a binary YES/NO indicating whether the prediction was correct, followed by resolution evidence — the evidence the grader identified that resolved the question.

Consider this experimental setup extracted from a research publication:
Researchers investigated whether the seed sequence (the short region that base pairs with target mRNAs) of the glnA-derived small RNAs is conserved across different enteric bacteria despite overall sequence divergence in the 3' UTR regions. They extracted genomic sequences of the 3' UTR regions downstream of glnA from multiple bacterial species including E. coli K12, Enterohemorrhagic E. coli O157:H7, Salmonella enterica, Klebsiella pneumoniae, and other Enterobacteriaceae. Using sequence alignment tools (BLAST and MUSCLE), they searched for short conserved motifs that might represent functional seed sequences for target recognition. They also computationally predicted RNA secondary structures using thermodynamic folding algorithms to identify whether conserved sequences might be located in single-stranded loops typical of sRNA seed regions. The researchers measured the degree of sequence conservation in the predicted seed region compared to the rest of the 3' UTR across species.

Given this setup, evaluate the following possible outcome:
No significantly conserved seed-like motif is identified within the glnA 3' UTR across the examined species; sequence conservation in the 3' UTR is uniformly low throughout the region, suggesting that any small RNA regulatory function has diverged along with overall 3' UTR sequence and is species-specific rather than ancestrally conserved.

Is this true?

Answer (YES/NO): NO